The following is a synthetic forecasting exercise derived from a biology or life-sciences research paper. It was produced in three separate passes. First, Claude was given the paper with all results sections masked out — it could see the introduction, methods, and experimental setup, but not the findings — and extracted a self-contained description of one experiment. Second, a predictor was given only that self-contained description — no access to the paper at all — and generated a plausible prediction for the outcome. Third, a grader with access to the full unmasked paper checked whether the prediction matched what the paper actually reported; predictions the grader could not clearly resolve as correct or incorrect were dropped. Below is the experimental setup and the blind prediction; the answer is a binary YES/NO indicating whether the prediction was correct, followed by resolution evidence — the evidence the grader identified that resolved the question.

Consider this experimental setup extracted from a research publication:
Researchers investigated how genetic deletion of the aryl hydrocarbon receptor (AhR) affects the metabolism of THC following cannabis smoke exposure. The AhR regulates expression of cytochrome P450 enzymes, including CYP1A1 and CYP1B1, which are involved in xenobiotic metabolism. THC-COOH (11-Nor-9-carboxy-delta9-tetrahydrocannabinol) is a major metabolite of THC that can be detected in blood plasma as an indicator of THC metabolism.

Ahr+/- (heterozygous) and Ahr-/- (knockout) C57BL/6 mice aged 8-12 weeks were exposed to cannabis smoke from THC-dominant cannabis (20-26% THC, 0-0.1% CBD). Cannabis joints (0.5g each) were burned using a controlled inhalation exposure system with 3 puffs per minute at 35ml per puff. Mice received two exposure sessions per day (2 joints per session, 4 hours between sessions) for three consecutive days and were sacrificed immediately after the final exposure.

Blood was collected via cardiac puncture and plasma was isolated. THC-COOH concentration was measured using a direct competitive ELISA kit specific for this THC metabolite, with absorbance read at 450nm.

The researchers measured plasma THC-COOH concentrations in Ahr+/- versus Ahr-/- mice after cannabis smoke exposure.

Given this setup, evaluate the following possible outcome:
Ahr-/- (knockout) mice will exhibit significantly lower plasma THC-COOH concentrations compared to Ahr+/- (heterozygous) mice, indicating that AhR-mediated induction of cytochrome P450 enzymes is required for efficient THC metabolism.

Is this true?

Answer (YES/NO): NO